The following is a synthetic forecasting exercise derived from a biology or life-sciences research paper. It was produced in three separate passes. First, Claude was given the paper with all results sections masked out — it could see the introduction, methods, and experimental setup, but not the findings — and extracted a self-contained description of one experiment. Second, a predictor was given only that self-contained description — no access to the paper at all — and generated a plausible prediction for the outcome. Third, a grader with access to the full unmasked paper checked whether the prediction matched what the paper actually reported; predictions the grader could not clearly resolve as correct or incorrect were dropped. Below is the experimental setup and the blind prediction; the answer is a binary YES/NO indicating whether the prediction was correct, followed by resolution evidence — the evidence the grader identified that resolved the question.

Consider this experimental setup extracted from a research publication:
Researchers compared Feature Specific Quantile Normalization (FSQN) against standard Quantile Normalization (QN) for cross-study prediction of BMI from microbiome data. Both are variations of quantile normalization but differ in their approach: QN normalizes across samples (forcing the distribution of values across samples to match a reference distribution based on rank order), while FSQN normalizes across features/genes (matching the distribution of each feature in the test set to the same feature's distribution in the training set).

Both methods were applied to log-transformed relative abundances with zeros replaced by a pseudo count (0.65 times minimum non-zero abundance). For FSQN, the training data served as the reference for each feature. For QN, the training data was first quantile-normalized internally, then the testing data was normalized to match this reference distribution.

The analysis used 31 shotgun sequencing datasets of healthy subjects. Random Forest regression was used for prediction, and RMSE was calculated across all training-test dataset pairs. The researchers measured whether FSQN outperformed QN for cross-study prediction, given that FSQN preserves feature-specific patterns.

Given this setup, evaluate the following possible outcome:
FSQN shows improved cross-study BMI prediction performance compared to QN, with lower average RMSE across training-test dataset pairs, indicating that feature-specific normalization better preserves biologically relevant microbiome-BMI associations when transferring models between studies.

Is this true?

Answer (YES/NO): NO